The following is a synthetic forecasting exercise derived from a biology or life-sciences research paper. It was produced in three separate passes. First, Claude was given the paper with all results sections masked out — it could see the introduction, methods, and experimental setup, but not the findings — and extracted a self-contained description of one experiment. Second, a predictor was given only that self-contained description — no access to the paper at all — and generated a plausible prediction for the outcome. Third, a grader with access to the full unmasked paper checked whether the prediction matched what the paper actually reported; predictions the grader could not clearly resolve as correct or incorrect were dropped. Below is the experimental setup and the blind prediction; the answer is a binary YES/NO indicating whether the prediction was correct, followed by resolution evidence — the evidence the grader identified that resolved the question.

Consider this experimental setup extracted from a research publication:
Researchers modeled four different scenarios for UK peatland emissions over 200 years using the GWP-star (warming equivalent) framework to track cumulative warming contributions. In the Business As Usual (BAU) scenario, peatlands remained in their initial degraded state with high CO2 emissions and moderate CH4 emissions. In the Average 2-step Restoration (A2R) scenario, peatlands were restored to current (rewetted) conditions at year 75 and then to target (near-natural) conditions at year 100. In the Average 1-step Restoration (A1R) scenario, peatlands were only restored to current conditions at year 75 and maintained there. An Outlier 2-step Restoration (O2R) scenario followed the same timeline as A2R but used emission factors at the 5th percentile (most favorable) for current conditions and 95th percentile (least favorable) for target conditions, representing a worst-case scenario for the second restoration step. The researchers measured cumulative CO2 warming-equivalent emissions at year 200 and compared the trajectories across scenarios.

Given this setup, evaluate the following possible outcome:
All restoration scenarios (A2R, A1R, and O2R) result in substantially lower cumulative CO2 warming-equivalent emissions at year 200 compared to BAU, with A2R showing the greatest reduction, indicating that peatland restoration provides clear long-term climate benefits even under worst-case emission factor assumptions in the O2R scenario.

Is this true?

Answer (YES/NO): YES